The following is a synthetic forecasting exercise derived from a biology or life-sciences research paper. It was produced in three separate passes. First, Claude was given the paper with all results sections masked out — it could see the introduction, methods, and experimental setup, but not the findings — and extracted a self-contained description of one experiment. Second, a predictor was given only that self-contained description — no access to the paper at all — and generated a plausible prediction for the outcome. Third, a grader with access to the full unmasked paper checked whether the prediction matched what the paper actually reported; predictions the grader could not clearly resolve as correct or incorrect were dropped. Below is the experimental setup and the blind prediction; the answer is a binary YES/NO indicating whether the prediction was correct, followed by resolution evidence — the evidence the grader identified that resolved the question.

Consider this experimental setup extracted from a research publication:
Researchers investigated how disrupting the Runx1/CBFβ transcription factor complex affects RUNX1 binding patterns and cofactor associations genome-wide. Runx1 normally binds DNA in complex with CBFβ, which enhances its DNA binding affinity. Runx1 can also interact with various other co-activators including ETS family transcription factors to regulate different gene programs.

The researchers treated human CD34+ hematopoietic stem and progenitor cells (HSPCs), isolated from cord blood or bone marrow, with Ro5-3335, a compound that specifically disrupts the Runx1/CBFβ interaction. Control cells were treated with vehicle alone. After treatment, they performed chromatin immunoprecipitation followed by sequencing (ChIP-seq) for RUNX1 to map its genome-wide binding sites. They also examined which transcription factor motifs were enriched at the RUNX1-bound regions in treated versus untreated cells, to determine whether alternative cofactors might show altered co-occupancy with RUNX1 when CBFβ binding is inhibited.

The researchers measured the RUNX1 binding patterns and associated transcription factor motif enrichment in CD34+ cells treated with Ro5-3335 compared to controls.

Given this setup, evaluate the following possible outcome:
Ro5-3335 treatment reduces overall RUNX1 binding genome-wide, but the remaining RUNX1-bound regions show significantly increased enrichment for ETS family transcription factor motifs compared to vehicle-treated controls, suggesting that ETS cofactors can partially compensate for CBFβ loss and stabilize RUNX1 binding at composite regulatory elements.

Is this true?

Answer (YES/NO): NO